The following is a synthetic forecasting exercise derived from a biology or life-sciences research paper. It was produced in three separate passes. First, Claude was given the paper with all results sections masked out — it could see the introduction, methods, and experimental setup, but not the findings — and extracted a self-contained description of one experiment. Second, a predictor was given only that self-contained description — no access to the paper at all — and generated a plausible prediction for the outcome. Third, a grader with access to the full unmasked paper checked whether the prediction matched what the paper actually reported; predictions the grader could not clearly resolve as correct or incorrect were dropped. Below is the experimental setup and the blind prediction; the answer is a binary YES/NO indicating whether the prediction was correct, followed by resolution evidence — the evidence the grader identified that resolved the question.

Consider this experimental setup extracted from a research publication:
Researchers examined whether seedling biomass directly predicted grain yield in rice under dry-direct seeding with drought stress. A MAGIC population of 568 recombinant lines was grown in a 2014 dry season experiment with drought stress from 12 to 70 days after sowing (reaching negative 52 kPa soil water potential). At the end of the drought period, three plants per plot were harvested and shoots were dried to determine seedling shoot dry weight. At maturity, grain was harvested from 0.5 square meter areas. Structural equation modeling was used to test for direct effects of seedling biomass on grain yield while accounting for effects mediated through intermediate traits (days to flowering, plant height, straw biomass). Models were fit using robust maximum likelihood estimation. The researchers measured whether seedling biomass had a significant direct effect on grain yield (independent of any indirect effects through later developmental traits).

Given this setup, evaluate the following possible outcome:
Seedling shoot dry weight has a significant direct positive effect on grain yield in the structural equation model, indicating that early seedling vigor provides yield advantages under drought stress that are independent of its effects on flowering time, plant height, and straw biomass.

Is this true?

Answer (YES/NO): NO